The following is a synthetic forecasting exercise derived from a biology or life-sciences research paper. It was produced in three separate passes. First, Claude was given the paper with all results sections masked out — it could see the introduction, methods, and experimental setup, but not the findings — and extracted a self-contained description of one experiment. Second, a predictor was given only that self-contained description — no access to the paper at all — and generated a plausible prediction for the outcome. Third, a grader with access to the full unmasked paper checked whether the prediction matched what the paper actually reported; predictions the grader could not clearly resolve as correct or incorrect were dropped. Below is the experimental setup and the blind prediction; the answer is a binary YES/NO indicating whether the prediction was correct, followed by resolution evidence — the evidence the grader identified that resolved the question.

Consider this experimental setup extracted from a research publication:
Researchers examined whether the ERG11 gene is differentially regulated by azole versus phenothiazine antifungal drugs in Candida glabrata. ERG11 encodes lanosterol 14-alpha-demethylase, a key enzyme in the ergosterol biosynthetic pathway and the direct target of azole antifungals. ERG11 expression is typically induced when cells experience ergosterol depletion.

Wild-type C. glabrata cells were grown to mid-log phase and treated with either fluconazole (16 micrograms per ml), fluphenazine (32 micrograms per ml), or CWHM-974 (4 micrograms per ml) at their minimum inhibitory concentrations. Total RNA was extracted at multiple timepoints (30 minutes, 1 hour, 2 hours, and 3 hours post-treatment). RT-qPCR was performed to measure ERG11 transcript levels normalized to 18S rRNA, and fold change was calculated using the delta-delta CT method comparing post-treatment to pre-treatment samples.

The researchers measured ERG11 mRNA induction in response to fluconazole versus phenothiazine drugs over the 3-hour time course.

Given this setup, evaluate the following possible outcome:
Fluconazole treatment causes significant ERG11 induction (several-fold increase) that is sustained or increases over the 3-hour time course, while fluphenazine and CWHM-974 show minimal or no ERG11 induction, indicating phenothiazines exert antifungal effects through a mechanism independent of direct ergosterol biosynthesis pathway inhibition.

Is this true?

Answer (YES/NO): YES